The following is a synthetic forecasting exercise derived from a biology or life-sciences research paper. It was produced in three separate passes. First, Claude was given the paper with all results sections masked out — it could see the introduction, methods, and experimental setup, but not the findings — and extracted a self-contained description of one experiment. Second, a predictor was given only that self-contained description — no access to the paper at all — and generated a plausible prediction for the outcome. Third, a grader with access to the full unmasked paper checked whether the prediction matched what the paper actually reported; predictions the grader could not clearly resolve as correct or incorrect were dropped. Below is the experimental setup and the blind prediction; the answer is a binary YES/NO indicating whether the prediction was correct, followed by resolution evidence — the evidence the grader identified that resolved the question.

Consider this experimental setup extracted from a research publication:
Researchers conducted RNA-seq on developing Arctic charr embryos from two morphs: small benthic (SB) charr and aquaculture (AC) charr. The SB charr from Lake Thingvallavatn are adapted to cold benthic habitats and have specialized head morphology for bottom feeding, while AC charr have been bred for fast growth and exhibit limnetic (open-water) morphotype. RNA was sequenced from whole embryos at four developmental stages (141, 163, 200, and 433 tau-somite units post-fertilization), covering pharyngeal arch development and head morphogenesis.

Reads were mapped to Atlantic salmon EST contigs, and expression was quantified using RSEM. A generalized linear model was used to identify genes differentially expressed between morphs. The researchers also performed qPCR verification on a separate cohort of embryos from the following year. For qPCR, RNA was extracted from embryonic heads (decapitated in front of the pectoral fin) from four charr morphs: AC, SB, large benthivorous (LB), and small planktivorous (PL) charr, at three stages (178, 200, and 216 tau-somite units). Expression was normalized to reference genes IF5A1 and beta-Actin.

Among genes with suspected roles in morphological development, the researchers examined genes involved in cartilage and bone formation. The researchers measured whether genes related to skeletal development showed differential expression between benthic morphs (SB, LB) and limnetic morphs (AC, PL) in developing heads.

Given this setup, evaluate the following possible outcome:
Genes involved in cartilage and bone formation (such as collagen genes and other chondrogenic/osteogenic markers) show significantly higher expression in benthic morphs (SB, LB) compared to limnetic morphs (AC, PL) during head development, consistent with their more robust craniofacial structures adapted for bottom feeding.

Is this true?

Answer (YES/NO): YES